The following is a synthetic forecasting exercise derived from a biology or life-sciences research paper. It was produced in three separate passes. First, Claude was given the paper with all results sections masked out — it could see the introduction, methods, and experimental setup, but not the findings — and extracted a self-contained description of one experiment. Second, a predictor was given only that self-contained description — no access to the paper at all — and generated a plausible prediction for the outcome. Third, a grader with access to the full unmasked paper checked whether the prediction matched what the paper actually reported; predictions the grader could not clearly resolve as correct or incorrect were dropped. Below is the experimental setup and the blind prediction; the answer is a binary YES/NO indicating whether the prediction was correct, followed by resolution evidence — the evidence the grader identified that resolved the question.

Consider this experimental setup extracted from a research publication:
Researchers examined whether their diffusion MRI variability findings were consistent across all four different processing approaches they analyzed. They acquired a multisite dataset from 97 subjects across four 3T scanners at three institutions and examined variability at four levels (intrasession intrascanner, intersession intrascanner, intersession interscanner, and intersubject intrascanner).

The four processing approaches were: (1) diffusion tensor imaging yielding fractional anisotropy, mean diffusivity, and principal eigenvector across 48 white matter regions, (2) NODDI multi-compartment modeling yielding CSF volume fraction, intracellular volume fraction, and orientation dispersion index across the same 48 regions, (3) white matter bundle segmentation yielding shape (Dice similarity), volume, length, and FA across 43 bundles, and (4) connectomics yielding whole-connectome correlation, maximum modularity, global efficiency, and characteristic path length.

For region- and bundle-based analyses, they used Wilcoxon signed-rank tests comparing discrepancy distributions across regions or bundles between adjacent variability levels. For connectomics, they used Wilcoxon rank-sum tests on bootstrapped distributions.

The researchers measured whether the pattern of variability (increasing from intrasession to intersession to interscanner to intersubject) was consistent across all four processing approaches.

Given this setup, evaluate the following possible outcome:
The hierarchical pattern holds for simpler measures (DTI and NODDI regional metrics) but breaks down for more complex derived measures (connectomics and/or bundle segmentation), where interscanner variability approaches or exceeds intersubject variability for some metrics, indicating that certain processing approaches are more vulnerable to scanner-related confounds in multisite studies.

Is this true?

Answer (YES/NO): NO